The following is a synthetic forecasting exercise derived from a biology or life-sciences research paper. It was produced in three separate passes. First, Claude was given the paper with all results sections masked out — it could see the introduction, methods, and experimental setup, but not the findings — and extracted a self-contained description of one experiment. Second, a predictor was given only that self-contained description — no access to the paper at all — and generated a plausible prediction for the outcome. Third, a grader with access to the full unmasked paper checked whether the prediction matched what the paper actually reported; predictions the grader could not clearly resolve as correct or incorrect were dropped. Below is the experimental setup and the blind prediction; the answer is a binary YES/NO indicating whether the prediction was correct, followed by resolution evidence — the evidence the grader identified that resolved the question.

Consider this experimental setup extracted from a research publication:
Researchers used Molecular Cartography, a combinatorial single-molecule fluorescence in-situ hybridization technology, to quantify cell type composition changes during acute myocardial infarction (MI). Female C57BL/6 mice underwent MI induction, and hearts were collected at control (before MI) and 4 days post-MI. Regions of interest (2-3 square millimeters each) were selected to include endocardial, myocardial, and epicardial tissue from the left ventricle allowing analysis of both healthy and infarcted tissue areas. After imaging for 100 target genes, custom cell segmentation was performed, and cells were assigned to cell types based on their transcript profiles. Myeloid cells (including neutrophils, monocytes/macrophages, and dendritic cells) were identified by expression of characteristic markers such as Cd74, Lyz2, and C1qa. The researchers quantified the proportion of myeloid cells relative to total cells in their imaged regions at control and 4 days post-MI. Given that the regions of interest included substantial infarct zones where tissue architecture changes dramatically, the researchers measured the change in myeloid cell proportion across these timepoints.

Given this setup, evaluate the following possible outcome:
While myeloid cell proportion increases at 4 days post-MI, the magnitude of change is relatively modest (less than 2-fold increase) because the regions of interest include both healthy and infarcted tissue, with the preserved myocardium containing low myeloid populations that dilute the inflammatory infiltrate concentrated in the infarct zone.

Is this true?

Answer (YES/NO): NO